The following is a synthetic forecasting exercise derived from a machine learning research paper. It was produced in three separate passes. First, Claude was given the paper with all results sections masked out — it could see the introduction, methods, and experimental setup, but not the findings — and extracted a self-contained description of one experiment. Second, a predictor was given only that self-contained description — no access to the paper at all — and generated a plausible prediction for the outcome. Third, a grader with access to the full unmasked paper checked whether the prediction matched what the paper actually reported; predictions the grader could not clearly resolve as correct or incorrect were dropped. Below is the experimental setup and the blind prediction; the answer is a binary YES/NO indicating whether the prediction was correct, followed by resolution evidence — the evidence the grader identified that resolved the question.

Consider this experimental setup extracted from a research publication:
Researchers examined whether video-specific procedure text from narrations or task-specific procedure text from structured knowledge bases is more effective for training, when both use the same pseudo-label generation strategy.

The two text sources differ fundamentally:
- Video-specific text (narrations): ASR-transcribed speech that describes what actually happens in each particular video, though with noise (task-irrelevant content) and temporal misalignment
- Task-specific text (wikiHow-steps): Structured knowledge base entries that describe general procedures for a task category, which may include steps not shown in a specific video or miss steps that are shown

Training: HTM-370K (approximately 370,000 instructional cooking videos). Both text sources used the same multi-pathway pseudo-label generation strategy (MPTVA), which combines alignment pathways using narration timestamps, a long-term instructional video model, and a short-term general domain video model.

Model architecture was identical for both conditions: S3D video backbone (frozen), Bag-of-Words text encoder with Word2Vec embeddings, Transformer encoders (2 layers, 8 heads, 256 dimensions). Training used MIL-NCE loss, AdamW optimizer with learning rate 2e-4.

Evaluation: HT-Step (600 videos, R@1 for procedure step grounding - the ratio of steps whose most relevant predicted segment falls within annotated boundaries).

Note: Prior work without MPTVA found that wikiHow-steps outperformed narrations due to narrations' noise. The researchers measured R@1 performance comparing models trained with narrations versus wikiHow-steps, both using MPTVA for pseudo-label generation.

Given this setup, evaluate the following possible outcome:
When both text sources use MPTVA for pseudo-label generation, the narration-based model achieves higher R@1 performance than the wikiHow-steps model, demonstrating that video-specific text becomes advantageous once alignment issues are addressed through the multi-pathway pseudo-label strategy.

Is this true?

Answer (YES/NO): YES